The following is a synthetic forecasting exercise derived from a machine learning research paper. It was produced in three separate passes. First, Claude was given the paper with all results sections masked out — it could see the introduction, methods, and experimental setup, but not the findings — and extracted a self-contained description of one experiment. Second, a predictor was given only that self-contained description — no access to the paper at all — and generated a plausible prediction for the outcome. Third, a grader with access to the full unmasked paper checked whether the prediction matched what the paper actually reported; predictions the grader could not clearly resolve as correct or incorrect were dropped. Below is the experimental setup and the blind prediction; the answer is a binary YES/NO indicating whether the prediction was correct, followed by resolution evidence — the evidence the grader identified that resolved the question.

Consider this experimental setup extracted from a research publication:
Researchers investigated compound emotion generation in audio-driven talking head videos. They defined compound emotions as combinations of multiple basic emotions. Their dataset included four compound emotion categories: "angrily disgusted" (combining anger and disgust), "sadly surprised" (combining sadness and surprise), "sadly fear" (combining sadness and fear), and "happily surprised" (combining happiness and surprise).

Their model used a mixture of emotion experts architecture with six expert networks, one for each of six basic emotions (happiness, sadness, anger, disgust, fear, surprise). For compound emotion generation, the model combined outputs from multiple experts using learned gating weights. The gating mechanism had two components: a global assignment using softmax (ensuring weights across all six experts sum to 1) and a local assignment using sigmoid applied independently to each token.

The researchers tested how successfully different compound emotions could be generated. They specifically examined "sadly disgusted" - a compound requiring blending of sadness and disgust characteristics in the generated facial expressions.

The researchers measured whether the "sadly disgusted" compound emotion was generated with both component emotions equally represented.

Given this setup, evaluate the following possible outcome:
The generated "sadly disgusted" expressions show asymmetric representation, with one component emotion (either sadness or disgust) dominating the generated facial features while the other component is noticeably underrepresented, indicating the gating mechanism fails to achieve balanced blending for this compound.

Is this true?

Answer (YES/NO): YES